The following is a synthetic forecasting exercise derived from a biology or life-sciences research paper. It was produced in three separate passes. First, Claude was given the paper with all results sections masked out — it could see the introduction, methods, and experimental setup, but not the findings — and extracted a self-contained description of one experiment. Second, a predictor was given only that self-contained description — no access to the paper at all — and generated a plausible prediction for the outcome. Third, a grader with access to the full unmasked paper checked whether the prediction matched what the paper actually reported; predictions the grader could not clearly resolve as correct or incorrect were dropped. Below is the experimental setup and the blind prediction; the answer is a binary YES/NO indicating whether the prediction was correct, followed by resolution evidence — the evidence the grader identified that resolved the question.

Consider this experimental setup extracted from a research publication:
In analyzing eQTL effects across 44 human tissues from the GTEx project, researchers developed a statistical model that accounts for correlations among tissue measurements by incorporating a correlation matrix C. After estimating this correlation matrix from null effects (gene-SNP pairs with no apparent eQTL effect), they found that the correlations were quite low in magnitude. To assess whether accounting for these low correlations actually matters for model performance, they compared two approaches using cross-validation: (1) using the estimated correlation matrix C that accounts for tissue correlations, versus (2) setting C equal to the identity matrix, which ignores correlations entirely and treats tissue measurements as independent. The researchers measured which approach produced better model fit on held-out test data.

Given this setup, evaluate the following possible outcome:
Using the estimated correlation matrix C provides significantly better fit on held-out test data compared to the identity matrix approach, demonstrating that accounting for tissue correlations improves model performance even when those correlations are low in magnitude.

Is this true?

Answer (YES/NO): YES